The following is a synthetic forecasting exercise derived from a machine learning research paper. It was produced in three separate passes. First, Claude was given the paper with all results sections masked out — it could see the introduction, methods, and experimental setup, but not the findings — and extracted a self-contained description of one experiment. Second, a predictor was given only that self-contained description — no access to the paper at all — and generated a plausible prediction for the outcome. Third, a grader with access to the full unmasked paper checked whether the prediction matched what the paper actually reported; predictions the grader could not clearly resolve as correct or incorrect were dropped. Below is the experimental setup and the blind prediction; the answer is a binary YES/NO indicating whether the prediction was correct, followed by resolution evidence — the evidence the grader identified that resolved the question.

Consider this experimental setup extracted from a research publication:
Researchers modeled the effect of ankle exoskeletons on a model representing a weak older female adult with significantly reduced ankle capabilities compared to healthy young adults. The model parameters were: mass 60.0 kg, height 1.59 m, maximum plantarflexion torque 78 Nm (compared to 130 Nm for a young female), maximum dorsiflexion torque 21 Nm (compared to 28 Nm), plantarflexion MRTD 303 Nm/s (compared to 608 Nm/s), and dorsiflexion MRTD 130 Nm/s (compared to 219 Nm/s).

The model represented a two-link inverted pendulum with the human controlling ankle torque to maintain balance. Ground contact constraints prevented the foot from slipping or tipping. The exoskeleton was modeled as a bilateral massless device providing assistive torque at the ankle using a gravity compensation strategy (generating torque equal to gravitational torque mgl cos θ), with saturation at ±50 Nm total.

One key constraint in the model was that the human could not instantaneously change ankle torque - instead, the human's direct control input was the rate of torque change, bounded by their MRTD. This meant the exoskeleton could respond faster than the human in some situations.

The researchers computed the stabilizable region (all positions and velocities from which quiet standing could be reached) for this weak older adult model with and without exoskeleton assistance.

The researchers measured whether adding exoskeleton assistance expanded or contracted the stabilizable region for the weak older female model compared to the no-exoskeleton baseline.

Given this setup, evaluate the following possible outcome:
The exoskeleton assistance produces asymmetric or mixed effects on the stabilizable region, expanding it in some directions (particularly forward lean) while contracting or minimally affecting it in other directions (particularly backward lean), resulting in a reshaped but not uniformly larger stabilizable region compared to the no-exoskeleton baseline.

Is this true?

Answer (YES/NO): YES